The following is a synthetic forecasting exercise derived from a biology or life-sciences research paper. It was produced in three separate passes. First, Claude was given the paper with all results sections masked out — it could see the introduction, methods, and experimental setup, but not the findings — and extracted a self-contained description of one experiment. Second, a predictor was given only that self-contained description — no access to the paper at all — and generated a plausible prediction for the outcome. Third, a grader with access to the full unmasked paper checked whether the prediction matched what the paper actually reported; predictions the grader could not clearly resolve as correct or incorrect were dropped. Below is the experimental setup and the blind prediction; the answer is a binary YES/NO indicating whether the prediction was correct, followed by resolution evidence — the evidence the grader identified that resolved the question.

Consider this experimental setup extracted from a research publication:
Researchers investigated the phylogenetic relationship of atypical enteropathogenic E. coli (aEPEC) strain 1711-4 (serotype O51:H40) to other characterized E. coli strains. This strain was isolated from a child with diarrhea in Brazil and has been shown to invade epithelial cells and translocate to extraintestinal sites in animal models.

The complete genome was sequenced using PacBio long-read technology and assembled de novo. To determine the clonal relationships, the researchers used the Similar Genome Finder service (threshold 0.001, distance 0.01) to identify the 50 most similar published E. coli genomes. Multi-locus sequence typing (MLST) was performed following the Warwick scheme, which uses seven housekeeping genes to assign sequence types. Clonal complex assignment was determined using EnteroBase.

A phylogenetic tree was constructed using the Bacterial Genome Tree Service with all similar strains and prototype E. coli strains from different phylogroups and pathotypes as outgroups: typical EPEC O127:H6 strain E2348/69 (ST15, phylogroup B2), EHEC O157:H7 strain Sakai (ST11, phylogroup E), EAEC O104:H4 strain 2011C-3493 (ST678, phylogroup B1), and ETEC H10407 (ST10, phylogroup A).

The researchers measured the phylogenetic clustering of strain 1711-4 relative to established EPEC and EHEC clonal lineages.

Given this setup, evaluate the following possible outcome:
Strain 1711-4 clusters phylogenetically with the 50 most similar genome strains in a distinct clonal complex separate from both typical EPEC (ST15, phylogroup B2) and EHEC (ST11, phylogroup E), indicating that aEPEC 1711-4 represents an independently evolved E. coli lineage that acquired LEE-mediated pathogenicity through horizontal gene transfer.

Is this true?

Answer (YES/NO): NO